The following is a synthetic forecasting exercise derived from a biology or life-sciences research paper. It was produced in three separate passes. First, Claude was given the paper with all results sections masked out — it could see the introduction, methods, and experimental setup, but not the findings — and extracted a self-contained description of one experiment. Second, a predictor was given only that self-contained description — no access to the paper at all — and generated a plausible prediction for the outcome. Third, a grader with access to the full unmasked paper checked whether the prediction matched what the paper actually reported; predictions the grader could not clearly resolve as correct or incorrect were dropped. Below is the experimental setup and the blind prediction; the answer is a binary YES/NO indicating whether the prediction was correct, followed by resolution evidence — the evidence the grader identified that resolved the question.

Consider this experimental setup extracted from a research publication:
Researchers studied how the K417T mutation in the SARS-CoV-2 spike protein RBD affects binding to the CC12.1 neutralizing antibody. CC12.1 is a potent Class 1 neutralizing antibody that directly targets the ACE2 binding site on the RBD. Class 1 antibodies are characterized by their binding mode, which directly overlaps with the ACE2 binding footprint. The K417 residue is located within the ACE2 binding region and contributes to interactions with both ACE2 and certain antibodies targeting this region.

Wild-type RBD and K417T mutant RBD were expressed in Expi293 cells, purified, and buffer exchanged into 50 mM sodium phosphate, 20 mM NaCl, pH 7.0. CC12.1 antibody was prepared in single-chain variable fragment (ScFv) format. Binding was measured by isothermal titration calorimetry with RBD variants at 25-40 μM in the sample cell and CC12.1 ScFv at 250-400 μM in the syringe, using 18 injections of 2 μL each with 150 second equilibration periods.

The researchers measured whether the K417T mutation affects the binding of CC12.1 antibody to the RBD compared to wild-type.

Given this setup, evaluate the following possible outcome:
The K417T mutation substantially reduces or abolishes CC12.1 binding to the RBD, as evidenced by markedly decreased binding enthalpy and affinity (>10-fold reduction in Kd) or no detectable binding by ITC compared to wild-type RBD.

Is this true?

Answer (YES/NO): YES